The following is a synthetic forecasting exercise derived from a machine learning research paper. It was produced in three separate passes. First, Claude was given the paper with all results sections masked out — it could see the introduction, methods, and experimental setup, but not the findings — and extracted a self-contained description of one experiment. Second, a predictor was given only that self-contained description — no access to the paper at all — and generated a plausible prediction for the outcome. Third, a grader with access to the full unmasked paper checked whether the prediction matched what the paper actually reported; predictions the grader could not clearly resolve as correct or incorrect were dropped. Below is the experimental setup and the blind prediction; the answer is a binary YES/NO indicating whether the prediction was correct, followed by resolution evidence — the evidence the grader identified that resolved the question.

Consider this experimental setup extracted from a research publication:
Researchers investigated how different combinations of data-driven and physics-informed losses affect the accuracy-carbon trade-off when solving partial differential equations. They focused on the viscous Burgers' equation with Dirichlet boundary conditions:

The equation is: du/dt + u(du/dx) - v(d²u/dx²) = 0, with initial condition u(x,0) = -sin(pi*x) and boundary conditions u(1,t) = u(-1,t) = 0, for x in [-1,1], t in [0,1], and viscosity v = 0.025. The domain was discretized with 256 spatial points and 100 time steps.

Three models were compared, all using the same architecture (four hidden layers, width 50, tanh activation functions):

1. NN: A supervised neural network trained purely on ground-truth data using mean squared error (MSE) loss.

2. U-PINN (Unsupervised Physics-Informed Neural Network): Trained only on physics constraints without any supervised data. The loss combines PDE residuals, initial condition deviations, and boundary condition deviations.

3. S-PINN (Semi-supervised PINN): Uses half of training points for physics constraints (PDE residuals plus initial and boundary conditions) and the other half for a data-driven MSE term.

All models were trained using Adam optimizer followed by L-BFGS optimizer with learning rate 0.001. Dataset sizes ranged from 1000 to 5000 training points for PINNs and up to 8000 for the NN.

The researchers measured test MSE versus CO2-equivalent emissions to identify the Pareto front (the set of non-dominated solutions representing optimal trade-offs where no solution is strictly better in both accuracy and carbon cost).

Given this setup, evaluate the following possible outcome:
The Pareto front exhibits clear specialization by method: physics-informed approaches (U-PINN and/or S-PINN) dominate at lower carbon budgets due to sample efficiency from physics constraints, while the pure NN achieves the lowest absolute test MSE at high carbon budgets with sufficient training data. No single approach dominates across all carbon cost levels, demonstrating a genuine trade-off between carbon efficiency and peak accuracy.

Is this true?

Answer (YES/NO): NO